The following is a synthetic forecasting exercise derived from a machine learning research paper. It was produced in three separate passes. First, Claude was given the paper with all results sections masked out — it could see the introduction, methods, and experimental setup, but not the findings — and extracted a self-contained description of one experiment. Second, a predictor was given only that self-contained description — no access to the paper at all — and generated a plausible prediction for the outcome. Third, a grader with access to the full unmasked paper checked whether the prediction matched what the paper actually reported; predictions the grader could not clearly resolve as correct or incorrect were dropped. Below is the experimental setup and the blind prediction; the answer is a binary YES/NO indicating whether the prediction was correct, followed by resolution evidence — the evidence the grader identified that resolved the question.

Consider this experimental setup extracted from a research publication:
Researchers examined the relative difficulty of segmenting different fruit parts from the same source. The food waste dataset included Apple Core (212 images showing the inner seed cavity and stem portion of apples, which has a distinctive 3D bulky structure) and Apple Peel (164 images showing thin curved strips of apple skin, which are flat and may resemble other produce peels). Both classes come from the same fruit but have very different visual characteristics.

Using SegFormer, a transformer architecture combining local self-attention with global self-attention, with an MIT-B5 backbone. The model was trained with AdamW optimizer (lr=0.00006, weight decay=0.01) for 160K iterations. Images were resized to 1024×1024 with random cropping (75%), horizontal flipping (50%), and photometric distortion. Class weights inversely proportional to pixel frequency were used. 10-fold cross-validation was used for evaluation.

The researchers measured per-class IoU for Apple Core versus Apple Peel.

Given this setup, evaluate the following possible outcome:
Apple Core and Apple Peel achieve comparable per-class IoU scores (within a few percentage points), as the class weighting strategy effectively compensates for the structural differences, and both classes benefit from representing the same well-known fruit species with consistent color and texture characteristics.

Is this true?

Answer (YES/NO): NO